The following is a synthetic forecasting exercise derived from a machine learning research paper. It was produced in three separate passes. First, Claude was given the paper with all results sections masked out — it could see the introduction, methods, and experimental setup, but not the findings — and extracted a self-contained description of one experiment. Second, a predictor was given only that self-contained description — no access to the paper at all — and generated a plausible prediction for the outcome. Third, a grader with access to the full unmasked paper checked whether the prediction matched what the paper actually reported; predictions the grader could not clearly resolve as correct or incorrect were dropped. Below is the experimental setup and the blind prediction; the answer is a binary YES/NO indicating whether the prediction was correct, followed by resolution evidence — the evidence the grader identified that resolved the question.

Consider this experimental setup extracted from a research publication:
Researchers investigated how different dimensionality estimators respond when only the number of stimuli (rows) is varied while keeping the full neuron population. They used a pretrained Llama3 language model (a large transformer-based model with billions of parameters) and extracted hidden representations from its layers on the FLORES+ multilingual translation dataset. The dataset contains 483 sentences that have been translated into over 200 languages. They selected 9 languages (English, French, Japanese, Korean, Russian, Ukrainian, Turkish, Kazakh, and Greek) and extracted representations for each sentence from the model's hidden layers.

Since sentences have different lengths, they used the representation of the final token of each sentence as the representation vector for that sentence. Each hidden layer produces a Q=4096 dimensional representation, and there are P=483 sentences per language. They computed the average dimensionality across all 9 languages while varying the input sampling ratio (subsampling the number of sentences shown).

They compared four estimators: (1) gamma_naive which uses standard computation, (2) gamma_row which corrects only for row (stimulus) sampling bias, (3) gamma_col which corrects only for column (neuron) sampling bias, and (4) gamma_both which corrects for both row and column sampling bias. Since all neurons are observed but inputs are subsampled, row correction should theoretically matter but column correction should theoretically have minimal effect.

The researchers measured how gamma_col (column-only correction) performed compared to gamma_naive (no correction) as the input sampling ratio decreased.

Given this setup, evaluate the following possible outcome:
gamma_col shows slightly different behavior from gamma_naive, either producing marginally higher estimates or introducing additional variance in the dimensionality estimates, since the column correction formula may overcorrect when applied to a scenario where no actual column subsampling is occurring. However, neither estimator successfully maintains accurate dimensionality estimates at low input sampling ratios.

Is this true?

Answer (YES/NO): NO